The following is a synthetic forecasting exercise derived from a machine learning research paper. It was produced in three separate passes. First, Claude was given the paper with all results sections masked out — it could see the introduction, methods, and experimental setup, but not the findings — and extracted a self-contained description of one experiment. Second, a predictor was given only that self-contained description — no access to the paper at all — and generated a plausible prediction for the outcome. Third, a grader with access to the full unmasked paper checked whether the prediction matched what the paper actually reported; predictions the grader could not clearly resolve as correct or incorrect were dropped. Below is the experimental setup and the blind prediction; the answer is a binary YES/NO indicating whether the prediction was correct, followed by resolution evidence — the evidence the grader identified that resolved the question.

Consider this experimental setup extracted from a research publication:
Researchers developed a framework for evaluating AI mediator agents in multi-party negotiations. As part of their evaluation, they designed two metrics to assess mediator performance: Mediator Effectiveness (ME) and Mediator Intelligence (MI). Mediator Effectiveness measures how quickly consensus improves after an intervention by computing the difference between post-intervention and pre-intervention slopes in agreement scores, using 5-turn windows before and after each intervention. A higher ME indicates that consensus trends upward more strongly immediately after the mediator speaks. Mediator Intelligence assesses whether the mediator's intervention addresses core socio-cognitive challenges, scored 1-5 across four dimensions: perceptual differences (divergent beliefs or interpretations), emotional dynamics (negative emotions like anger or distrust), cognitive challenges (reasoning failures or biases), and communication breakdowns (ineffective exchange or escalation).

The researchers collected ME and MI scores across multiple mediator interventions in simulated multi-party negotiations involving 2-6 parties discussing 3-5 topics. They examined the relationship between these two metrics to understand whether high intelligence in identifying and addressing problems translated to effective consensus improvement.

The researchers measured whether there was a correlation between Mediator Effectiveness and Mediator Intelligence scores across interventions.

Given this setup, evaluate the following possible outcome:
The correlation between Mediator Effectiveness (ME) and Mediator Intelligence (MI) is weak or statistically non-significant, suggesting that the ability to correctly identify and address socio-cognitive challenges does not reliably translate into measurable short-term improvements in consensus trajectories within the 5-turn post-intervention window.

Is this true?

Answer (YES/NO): YES